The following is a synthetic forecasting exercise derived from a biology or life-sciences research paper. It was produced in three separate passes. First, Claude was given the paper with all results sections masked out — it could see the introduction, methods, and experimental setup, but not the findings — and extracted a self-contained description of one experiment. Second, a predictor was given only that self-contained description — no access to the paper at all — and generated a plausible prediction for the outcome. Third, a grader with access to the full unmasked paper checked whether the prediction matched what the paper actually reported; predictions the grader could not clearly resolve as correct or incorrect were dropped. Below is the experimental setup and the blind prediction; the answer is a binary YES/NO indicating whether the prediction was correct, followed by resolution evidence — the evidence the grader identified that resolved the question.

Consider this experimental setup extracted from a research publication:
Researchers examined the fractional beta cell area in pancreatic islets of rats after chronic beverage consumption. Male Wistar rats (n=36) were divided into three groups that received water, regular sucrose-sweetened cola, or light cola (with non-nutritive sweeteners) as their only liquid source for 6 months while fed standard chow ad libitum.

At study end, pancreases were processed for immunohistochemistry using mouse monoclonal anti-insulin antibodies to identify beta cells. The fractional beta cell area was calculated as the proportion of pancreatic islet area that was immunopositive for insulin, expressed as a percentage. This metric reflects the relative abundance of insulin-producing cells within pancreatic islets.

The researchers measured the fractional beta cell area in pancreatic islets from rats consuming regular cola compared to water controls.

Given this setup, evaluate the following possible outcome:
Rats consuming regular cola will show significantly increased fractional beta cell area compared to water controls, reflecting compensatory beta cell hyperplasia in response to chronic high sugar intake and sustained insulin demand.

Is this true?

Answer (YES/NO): NO